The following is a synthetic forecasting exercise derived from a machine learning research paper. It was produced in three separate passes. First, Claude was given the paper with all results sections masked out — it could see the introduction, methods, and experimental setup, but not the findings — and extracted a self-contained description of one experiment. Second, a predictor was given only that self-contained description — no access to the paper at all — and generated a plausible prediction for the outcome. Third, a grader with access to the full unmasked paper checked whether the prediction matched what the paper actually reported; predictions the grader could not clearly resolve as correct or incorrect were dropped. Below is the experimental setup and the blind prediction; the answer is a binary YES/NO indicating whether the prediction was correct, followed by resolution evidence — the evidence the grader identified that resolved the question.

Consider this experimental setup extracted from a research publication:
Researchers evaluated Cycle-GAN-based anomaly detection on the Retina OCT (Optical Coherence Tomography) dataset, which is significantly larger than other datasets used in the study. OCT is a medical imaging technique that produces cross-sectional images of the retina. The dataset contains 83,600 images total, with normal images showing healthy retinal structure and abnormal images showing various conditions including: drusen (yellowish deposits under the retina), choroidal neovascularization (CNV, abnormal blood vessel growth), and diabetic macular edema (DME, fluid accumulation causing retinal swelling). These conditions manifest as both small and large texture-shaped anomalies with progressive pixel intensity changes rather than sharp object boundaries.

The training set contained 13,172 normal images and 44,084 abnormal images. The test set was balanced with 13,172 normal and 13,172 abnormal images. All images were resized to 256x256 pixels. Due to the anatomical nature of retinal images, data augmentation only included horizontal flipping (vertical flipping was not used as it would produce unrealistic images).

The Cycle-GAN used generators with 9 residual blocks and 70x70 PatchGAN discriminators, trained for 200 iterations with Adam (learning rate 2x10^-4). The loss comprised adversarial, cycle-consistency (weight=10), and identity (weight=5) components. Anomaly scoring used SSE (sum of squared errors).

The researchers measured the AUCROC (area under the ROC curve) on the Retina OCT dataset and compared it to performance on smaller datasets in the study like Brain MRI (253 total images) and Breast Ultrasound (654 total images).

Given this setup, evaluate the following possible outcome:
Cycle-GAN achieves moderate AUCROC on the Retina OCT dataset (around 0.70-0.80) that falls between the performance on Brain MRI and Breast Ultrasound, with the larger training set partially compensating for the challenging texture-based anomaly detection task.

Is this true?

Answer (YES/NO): NO